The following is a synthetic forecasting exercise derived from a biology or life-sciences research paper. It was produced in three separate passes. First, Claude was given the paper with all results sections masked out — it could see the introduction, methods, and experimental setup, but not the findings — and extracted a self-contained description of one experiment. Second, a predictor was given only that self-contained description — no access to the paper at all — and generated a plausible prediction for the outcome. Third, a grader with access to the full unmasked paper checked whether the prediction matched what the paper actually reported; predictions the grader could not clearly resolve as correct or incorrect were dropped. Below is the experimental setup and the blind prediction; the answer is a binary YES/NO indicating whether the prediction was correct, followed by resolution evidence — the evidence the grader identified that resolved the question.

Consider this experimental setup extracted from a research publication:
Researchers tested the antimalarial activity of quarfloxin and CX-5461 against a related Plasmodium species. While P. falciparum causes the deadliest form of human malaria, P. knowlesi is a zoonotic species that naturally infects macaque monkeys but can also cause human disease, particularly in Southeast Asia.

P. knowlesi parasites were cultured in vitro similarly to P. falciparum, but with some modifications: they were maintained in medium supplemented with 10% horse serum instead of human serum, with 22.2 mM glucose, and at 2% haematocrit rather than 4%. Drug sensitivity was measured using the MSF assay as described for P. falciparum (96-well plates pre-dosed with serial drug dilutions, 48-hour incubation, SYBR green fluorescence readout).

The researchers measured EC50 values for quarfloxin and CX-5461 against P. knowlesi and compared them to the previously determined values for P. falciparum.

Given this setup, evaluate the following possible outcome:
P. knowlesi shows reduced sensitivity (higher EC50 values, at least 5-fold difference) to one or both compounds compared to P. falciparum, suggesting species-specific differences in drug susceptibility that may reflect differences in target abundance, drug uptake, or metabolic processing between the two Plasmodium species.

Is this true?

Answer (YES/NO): YES